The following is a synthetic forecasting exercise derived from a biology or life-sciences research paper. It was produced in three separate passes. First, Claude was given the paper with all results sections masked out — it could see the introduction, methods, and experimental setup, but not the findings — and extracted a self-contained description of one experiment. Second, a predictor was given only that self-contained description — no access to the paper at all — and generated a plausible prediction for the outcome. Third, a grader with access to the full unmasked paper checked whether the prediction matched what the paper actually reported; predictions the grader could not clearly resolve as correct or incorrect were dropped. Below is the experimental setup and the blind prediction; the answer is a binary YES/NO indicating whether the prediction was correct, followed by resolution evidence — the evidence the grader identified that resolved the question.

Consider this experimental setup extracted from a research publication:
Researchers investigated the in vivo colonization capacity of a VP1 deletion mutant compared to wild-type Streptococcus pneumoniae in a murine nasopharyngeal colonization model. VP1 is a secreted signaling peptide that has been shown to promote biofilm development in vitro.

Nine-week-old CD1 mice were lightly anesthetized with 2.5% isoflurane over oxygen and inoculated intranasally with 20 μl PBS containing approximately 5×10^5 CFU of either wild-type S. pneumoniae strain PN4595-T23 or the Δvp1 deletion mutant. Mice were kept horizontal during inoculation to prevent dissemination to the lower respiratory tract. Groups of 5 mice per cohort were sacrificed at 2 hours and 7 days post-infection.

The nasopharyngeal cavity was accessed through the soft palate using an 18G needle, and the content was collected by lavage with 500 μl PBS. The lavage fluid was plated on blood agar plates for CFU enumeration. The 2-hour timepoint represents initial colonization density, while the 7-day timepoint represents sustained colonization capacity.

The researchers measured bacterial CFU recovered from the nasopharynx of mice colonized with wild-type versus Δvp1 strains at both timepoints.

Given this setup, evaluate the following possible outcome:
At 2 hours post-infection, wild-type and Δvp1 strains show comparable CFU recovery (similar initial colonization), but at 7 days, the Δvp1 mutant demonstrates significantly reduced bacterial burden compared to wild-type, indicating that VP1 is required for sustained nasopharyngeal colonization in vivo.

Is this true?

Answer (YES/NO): YES